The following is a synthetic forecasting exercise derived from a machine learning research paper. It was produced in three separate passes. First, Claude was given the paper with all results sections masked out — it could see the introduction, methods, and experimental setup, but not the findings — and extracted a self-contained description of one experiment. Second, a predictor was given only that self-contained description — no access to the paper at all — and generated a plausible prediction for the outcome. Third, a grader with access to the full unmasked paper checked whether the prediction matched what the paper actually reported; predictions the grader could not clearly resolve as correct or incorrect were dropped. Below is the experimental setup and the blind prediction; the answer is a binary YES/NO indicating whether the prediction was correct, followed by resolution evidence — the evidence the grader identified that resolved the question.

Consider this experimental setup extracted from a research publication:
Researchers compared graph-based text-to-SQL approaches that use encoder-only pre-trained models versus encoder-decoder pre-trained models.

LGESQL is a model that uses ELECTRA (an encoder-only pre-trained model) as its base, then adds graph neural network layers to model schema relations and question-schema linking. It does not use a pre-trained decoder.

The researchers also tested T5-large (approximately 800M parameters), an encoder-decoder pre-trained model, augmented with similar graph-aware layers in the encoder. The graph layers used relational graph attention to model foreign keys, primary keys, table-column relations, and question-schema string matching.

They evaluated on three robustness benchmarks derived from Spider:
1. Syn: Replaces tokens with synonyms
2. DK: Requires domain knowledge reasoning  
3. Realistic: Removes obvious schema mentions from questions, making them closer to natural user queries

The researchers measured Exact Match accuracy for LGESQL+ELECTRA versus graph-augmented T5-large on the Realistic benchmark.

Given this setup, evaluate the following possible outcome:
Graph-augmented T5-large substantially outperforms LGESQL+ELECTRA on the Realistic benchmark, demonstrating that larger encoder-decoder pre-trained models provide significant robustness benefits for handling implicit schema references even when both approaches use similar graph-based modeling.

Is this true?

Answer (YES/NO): NO